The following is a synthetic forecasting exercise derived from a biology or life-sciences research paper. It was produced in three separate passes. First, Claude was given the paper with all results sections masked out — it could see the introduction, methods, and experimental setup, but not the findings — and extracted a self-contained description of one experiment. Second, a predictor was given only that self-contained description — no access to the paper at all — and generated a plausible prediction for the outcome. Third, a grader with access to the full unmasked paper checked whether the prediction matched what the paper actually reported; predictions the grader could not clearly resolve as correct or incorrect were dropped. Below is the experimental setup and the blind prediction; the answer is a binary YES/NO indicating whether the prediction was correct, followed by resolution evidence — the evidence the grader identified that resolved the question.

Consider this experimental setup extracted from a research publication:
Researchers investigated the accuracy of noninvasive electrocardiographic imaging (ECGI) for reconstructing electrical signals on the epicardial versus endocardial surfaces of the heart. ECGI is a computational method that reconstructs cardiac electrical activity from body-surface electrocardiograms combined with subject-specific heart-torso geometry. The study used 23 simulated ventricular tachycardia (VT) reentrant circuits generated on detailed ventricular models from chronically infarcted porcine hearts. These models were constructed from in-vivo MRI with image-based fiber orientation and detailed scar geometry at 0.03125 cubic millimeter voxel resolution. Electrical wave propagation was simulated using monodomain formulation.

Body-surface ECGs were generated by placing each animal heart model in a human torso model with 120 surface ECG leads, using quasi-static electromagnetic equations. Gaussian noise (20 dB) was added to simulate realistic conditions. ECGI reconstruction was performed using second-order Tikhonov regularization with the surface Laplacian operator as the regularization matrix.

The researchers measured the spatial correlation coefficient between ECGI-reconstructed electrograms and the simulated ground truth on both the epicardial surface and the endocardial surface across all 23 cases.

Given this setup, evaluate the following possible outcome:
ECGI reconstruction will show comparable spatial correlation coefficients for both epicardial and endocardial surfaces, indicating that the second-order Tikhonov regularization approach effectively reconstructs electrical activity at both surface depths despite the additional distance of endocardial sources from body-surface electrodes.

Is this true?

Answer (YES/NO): NO